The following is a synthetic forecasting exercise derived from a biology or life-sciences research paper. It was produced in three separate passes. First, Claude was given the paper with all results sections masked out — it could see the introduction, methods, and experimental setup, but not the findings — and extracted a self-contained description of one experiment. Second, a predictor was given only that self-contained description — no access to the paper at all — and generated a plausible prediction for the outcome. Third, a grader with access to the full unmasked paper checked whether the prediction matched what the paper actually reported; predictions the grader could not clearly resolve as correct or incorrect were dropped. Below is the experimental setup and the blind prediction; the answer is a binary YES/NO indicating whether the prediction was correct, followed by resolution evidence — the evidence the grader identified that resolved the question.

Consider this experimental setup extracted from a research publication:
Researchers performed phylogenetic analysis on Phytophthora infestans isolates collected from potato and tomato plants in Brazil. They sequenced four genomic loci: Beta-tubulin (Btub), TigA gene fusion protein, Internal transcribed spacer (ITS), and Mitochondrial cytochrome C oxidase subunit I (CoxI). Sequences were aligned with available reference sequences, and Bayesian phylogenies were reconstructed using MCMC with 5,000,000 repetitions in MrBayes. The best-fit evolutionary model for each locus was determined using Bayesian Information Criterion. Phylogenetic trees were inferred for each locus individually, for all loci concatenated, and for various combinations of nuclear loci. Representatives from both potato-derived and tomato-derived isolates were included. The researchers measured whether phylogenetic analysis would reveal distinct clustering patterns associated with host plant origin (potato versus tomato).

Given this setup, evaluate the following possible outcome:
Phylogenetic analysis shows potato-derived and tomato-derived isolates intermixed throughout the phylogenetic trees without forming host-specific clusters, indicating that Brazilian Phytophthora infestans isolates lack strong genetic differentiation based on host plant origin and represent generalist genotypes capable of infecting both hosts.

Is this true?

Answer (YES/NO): NO